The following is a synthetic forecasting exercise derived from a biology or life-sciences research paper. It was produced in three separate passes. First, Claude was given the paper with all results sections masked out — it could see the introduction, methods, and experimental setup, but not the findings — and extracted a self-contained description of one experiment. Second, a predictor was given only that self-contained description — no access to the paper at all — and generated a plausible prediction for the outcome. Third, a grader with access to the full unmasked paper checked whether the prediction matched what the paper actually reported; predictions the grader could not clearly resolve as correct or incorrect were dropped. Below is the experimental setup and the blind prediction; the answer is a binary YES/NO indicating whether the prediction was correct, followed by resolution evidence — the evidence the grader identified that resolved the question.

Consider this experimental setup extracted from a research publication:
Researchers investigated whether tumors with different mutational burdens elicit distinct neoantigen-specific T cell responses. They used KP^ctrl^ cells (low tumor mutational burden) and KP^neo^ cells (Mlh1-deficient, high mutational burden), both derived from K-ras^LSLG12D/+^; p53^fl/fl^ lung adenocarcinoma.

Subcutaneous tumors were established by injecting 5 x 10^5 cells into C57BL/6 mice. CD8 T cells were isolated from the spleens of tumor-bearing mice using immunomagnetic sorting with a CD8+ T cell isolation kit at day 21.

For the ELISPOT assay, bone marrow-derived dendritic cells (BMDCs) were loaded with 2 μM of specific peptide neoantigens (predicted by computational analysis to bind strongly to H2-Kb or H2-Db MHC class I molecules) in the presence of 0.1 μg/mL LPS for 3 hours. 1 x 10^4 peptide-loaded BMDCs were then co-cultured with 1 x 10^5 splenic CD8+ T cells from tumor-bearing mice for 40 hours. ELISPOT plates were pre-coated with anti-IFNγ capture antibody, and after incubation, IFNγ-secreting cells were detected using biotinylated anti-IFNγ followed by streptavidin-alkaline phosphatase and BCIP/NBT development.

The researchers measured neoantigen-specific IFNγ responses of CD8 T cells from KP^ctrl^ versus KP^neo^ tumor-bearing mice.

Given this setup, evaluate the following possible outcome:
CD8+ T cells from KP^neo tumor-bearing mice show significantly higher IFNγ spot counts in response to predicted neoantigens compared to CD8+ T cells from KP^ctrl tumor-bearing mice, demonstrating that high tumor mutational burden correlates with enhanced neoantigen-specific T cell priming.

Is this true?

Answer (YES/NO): YES